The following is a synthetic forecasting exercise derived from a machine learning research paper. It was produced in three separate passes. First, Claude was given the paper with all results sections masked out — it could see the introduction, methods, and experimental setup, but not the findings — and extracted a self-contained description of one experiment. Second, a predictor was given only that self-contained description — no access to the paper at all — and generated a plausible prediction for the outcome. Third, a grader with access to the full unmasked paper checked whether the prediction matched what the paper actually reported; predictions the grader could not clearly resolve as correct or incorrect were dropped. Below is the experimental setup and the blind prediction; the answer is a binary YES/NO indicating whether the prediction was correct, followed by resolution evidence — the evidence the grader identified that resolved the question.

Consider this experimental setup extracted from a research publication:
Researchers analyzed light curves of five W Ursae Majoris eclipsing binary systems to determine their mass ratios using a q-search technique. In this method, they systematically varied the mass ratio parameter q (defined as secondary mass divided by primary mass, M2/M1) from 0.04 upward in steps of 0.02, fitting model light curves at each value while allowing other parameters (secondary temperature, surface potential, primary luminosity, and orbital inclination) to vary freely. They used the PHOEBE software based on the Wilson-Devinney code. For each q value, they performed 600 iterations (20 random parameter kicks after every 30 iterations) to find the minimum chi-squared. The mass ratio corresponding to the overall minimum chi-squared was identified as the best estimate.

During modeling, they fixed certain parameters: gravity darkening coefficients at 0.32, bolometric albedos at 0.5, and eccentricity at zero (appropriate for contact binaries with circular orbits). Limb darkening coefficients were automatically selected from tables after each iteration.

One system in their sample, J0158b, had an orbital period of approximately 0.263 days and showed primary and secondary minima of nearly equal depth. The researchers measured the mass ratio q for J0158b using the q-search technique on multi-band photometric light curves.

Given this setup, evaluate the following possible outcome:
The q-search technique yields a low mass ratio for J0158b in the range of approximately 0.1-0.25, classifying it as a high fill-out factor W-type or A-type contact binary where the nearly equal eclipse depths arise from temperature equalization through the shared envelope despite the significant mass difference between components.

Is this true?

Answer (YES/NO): NO